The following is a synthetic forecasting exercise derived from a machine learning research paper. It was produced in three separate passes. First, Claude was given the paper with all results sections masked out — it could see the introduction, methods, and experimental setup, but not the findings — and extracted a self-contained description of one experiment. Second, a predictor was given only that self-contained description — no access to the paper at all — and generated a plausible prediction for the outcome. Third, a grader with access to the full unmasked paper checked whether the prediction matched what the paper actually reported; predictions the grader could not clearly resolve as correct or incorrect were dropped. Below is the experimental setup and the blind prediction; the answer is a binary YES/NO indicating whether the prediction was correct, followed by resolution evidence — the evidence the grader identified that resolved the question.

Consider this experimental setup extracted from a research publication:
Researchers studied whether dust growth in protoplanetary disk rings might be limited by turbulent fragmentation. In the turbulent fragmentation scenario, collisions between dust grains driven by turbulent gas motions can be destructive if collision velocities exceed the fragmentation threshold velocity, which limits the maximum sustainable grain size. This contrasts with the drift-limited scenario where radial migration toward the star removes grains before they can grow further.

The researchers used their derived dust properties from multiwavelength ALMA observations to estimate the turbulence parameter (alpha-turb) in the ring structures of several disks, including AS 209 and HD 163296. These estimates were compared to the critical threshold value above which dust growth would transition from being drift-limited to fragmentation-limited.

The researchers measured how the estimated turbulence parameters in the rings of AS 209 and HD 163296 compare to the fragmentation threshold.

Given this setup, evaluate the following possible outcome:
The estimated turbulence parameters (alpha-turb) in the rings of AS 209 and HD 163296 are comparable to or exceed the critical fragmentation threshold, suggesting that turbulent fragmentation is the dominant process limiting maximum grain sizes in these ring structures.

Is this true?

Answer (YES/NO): NO